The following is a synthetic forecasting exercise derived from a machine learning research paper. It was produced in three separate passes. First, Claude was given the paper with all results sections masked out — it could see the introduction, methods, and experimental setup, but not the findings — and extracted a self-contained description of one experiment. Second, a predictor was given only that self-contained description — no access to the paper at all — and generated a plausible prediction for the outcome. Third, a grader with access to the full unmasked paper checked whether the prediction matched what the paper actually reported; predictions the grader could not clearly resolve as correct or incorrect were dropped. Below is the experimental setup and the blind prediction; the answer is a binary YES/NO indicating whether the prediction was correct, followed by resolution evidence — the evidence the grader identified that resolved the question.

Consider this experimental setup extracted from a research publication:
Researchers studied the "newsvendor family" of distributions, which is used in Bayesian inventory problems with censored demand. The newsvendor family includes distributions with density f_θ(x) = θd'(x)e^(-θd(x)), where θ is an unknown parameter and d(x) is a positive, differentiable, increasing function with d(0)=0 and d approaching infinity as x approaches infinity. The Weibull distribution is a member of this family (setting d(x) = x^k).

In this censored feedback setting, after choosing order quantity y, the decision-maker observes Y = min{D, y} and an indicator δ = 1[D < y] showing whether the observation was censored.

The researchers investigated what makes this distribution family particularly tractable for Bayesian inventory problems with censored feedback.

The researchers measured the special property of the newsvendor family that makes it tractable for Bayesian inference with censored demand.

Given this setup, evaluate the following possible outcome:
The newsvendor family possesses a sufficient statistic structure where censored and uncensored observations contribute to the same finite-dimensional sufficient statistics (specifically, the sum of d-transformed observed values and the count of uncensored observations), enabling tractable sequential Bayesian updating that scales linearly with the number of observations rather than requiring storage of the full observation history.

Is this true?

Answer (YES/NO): YES